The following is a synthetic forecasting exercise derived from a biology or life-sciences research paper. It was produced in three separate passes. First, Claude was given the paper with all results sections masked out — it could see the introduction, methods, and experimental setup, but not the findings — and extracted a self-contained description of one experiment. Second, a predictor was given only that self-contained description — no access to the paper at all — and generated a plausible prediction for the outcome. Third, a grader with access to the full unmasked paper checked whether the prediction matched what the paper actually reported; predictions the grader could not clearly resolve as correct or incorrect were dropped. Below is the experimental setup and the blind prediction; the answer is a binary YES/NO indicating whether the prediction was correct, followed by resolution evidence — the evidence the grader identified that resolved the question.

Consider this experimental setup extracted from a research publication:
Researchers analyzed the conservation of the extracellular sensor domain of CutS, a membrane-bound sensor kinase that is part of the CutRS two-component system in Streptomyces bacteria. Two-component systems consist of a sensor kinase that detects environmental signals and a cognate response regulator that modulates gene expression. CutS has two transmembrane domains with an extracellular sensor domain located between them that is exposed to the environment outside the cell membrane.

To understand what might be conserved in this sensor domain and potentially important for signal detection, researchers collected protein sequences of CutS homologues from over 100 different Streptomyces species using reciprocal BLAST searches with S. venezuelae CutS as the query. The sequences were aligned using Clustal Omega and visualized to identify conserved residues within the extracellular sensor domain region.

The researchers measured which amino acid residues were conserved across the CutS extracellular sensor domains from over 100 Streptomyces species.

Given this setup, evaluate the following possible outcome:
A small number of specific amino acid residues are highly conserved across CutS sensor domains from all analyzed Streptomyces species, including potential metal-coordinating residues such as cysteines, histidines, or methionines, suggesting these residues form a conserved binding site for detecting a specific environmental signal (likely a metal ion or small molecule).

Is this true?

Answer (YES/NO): NO